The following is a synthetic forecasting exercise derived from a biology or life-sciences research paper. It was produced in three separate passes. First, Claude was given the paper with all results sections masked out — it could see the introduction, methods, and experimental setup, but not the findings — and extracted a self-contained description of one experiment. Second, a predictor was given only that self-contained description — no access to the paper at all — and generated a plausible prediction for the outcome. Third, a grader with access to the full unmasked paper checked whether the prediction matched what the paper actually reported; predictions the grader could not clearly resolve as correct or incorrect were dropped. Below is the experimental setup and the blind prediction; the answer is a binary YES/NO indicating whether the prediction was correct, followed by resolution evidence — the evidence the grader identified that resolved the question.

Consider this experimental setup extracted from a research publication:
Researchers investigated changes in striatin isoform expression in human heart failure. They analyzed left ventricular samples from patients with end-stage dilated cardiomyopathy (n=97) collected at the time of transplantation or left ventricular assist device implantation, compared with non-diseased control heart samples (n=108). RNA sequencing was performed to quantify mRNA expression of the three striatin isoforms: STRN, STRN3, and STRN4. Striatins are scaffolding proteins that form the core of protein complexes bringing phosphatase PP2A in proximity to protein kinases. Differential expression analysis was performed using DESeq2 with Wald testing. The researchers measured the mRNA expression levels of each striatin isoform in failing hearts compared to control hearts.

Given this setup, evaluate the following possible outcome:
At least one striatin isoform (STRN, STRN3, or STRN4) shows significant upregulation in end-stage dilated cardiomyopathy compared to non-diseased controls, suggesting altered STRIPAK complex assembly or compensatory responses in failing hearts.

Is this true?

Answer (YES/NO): YES